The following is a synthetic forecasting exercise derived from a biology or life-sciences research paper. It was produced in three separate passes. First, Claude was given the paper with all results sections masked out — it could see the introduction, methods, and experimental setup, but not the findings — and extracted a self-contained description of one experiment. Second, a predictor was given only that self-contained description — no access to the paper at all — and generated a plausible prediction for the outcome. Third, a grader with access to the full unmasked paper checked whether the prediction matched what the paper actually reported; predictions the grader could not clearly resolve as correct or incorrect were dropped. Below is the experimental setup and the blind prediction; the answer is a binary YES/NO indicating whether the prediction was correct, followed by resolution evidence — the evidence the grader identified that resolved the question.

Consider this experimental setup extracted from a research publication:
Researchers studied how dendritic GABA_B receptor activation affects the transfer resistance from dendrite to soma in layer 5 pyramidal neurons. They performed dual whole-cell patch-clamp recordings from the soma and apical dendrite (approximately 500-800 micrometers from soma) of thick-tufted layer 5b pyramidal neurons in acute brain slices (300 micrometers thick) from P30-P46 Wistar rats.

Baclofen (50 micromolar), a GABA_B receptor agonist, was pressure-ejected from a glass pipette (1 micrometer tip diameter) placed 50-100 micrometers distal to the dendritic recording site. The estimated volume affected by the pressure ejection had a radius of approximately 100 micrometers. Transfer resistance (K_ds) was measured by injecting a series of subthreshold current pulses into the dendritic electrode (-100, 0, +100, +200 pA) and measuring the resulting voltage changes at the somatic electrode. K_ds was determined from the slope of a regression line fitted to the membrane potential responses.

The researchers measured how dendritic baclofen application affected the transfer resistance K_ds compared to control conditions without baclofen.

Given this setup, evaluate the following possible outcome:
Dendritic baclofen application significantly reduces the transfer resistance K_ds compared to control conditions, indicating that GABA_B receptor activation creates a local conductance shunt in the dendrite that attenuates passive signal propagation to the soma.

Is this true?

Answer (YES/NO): NO